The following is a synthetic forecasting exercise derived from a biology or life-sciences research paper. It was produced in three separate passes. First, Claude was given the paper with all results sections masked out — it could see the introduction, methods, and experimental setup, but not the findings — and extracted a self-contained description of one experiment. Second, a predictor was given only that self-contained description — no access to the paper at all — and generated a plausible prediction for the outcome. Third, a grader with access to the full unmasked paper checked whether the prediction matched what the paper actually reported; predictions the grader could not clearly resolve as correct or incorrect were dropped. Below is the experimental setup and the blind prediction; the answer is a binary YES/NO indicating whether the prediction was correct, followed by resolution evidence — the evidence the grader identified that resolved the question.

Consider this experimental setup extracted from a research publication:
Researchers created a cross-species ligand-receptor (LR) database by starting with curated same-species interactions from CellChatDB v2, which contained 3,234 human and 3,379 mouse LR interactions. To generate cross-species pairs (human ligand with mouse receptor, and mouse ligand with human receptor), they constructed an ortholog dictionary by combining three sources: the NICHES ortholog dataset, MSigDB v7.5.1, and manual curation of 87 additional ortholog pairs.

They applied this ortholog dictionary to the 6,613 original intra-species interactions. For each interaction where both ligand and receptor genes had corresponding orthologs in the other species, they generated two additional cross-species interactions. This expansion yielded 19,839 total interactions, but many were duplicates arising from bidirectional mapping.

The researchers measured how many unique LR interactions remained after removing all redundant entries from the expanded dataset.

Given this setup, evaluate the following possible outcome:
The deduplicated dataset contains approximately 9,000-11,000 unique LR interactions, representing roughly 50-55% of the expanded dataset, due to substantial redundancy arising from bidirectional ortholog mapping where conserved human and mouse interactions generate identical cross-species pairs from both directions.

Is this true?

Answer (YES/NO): NO